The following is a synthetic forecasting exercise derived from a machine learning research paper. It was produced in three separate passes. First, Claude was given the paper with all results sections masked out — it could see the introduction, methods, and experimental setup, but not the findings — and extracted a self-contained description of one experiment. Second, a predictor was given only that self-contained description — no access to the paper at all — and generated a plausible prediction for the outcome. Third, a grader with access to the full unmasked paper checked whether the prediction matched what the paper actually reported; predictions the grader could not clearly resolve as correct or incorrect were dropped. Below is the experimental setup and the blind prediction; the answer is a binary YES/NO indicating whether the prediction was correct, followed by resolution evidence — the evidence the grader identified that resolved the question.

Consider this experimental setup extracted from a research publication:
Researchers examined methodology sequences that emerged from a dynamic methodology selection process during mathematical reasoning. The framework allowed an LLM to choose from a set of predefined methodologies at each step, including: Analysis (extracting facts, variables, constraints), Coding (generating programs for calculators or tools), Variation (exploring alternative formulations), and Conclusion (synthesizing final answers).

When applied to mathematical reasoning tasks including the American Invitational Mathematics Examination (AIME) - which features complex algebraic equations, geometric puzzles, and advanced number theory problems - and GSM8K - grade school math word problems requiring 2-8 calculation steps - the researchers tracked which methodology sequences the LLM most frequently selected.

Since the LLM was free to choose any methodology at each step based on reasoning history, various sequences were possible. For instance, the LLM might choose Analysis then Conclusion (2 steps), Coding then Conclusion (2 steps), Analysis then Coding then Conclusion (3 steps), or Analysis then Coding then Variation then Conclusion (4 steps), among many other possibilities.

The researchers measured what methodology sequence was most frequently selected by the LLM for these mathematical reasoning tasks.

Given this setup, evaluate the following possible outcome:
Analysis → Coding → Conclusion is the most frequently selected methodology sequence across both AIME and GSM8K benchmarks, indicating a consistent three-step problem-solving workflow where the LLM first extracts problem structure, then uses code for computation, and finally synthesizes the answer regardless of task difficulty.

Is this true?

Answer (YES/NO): NO